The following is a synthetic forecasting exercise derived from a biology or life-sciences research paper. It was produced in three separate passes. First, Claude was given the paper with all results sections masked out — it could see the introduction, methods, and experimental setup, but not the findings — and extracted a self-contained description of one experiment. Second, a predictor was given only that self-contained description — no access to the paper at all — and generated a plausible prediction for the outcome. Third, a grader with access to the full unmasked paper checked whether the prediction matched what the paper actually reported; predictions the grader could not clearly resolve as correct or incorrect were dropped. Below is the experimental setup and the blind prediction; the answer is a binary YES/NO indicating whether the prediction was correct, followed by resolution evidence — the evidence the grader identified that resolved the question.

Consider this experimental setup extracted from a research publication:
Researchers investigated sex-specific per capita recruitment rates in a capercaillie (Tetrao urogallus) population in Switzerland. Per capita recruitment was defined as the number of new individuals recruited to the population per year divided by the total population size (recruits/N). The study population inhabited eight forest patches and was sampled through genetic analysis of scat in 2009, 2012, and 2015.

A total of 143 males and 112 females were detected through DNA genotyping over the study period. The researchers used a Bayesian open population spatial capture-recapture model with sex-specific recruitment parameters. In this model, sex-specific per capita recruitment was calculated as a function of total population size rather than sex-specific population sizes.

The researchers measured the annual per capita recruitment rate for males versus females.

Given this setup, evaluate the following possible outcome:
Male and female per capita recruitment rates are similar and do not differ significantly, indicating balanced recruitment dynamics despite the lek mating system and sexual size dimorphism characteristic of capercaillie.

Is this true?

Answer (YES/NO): NO